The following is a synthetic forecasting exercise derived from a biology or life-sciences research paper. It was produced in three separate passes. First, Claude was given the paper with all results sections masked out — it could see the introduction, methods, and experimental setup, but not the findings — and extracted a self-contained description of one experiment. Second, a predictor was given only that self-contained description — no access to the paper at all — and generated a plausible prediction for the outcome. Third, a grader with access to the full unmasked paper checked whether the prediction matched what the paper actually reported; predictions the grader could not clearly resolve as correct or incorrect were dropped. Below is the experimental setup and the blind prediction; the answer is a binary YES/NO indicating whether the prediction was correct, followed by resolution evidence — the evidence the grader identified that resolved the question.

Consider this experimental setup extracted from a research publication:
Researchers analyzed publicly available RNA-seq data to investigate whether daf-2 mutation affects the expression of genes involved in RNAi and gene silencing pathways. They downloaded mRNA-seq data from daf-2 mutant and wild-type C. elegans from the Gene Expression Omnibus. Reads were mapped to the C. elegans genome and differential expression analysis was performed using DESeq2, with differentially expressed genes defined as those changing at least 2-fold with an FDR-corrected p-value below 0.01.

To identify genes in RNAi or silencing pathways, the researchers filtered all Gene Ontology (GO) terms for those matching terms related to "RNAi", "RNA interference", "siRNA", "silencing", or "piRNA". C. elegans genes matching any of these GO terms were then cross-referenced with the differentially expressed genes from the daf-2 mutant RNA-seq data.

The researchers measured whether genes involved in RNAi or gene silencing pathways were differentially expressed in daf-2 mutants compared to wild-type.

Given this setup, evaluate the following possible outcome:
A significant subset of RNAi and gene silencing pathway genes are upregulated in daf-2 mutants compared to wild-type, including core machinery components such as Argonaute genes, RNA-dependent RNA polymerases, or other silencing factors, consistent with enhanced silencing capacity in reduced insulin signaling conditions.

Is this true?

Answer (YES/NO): NO